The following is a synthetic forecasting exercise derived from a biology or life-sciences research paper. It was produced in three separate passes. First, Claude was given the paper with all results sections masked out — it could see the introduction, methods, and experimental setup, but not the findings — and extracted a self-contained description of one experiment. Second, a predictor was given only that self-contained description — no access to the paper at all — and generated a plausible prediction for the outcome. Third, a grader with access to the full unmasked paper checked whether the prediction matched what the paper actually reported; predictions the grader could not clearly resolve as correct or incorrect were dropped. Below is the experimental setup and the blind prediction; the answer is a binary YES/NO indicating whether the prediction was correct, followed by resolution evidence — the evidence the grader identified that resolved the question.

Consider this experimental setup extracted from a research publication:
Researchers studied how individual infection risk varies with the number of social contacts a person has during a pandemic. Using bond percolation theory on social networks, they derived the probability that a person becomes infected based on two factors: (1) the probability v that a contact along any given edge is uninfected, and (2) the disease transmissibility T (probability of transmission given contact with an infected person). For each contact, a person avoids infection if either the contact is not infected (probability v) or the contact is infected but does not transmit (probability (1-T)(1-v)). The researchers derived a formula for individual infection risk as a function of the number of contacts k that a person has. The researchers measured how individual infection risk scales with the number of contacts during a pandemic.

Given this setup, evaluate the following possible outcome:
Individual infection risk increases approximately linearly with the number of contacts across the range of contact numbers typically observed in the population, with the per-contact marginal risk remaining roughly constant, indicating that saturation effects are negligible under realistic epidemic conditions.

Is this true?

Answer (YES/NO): NO